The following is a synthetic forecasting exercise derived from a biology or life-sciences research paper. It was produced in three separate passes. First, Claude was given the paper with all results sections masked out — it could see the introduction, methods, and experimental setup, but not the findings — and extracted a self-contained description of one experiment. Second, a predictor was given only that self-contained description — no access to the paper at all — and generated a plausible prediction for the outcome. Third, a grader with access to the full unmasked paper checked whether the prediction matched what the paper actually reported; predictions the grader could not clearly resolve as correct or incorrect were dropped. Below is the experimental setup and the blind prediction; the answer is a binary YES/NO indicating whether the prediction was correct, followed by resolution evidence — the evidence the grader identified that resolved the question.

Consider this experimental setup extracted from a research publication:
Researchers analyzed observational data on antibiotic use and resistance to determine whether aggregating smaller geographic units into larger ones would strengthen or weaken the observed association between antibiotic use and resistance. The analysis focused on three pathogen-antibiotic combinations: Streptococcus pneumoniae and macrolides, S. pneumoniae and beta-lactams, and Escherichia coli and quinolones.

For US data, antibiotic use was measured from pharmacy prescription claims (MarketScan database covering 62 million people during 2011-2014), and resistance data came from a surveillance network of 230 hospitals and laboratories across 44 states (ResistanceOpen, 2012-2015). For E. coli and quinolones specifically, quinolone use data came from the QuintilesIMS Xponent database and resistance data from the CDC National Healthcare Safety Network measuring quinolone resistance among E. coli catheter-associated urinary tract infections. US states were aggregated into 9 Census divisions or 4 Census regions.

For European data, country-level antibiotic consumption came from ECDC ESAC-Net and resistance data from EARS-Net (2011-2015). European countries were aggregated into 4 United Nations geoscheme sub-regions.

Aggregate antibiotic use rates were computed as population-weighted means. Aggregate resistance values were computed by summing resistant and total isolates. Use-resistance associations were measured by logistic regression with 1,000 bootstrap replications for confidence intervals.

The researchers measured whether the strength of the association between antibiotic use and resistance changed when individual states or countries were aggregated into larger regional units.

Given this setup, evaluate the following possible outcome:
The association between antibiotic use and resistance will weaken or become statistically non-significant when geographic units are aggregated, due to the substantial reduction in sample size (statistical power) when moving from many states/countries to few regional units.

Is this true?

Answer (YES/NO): NO